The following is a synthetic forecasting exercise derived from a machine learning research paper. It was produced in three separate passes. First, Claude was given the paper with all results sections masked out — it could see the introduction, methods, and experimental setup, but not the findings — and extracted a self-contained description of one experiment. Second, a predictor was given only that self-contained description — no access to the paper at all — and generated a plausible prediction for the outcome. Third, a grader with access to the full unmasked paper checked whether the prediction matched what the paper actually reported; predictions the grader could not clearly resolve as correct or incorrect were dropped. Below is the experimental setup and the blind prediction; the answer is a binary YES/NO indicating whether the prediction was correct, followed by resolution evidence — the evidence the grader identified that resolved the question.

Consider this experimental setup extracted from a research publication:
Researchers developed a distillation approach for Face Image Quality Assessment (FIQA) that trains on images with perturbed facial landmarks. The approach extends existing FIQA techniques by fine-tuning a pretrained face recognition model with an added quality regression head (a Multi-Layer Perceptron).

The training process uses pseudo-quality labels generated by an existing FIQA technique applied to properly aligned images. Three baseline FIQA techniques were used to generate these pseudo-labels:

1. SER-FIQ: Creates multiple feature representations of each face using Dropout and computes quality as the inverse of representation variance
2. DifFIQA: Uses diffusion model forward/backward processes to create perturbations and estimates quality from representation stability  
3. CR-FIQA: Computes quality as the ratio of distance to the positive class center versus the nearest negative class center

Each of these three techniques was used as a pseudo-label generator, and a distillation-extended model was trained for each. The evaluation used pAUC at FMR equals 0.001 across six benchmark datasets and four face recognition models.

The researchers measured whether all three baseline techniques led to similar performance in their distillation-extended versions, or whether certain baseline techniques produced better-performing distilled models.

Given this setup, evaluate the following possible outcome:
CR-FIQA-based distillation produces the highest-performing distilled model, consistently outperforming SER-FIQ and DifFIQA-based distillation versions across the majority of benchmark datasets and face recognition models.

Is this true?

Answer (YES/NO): NO